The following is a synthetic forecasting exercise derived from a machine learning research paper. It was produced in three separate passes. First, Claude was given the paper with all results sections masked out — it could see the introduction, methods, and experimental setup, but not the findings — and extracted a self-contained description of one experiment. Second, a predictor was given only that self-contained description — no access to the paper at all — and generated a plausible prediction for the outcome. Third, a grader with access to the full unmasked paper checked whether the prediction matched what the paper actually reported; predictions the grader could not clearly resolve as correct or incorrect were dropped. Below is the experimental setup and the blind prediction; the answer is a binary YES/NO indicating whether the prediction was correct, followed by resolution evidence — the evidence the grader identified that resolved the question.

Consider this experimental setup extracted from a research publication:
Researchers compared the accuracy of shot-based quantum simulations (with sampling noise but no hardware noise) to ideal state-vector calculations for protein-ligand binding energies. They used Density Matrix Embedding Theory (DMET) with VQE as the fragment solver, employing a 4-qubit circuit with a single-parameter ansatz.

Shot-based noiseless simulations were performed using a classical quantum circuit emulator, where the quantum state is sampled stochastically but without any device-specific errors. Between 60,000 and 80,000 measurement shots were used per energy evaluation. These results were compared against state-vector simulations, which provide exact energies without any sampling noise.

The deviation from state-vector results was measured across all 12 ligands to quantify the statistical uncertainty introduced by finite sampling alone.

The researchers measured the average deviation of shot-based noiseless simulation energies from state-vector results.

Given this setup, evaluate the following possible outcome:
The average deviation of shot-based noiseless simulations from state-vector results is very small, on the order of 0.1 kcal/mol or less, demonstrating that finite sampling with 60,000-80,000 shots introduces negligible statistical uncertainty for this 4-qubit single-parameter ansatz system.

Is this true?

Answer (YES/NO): NO